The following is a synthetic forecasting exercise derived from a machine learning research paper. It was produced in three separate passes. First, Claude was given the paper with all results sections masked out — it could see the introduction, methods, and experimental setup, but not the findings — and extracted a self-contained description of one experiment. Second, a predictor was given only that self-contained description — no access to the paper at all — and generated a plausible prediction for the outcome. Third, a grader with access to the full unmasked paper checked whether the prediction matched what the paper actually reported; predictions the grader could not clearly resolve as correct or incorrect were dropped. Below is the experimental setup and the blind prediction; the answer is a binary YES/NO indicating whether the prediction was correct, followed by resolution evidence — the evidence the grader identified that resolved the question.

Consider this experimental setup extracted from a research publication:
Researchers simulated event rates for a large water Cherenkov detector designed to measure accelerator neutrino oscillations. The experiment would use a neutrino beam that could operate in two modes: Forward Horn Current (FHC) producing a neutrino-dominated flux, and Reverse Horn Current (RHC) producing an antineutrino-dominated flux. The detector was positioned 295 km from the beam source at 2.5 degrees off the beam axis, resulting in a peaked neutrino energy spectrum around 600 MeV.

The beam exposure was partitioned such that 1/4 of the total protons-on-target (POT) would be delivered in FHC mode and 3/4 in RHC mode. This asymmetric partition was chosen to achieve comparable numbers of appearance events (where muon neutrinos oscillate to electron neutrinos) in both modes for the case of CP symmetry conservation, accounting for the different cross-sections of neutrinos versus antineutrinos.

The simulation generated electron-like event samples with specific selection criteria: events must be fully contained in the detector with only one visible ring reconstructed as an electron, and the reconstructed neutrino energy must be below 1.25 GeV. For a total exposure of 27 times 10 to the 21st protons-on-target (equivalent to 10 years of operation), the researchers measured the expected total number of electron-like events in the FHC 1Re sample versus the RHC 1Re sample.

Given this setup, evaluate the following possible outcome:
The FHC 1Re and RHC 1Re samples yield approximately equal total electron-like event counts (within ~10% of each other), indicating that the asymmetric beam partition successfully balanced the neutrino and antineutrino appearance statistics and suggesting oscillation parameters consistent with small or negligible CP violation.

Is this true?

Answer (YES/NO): NO